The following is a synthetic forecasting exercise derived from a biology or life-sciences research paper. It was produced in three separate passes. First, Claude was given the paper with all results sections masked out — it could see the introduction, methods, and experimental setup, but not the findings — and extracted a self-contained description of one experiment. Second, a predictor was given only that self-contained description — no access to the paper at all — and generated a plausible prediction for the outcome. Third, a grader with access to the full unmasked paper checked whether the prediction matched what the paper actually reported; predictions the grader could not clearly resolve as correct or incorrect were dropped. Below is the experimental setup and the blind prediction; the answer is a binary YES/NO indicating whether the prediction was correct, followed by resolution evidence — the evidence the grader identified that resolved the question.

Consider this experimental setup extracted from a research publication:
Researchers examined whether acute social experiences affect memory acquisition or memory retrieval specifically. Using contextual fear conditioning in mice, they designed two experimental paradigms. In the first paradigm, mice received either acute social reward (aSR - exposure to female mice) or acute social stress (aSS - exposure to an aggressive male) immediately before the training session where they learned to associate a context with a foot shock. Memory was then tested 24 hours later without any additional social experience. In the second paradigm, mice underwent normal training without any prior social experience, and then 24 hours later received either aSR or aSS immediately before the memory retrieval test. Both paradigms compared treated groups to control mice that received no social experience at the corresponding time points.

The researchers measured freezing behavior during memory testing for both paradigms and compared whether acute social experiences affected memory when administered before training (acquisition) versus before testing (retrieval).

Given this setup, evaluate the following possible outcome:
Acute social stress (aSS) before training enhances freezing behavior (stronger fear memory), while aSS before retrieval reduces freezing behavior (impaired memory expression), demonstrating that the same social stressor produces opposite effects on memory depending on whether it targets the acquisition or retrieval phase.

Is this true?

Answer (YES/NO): NO